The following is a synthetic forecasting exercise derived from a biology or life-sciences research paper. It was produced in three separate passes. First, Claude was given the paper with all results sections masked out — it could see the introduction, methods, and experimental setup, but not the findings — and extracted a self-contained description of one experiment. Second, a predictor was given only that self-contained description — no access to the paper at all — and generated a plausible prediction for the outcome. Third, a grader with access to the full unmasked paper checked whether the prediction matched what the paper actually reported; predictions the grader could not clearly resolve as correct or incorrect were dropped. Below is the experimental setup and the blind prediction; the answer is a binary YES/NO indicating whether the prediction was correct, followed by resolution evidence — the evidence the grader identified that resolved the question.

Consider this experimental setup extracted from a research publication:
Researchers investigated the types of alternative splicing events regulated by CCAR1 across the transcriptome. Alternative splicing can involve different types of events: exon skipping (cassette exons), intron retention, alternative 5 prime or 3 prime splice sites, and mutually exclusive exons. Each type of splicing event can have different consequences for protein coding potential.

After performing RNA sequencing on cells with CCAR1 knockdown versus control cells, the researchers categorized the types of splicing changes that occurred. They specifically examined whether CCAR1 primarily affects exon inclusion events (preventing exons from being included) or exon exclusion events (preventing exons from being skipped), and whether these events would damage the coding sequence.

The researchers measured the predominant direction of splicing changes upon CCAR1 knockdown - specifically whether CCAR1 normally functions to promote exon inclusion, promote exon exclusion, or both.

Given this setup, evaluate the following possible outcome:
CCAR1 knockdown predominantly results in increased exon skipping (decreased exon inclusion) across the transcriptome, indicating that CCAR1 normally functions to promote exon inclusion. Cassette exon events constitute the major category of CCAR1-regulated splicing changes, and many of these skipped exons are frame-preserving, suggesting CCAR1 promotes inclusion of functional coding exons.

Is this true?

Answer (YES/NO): NO